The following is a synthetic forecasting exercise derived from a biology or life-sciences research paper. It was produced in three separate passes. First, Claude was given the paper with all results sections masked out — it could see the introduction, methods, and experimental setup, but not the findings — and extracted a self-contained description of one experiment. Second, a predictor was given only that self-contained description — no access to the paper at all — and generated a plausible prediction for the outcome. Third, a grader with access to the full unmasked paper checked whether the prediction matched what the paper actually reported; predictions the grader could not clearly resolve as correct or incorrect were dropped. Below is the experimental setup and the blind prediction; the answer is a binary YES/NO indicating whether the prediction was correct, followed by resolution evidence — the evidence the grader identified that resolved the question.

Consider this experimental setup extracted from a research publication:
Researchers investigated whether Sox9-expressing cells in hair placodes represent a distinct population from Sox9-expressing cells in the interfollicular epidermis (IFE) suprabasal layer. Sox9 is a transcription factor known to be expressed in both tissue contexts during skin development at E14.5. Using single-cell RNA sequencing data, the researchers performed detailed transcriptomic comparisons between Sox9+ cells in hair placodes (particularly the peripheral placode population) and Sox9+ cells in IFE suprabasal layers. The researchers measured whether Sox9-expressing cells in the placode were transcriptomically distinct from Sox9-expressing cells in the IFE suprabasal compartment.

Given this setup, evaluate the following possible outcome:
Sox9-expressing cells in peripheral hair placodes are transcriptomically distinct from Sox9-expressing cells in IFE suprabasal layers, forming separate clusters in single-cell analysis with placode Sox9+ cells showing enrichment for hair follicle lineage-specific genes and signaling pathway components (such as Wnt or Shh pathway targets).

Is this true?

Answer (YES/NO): YES